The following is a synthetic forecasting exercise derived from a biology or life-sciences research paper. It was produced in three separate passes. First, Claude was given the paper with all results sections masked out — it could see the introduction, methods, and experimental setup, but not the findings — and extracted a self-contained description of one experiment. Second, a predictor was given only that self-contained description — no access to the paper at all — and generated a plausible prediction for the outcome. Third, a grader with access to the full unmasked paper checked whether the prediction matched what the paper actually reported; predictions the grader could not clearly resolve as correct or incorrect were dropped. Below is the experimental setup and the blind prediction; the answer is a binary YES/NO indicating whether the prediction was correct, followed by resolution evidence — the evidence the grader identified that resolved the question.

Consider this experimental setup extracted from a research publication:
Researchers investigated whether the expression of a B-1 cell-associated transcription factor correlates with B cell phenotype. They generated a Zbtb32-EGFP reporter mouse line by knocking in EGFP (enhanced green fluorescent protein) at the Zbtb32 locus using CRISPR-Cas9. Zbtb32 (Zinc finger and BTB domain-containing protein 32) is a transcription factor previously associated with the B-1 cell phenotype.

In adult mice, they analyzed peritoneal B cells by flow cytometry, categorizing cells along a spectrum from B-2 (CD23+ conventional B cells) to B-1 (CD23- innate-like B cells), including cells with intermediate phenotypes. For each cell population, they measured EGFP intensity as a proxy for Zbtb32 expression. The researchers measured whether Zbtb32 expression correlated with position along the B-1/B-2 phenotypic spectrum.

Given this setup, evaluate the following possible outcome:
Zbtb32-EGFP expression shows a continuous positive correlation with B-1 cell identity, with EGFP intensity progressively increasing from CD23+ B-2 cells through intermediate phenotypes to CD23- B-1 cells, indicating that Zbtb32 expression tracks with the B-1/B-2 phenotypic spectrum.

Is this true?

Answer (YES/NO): YES